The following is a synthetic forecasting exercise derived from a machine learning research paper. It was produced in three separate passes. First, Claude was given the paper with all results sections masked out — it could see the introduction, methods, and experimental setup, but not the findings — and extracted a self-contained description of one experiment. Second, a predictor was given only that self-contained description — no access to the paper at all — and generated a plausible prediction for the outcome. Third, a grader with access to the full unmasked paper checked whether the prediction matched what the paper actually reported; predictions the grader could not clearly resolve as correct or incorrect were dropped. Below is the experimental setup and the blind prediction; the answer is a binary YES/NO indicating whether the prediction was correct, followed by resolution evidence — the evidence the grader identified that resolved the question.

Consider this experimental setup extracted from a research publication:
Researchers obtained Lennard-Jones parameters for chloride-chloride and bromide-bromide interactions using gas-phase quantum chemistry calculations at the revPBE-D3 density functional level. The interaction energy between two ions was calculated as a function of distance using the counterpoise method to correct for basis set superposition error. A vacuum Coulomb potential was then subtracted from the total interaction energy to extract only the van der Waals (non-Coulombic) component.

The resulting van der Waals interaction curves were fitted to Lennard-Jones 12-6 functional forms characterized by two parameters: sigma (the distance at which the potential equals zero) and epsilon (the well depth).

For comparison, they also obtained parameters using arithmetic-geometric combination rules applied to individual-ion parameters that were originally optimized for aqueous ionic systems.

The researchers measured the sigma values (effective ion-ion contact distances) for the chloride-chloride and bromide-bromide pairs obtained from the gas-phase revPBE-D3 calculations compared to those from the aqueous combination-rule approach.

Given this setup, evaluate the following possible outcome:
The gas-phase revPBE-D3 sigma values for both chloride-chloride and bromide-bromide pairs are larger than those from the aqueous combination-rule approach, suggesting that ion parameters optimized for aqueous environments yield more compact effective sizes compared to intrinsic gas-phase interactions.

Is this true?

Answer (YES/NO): NO